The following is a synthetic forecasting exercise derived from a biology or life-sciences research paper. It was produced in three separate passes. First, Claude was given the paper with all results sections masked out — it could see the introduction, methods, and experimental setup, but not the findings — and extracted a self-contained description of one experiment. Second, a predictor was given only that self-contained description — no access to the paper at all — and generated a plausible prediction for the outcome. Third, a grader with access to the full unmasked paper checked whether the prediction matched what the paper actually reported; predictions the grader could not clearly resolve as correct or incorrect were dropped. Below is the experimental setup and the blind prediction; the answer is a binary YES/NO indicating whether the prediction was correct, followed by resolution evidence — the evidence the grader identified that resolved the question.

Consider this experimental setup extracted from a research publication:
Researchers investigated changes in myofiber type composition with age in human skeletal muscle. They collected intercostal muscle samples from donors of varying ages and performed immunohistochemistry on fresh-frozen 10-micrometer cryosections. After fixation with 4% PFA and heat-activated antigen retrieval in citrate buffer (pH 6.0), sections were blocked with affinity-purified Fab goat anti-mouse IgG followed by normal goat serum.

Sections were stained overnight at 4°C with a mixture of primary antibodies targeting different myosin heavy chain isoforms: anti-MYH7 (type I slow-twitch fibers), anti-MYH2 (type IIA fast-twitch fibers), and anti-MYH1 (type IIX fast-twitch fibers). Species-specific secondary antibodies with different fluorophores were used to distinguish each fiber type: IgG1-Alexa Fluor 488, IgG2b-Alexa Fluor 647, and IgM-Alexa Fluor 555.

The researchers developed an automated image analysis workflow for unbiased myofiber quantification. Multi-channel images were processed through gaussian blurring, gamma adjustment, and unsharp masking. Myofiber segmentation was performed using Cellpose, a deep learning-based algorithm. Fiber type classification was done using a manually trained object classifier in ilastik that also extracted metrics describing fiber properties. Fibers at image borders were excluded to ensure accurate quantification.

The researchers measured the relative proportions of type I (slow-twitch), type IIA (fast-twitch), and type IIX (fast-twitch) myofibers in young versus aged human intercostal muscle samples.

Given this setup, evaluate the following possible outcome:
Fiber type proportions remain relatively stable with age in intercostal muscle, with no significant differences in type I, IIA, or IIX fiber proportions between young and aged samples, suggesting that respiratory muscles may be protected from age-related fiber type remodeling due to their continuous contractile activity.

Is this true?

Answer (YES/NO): NO